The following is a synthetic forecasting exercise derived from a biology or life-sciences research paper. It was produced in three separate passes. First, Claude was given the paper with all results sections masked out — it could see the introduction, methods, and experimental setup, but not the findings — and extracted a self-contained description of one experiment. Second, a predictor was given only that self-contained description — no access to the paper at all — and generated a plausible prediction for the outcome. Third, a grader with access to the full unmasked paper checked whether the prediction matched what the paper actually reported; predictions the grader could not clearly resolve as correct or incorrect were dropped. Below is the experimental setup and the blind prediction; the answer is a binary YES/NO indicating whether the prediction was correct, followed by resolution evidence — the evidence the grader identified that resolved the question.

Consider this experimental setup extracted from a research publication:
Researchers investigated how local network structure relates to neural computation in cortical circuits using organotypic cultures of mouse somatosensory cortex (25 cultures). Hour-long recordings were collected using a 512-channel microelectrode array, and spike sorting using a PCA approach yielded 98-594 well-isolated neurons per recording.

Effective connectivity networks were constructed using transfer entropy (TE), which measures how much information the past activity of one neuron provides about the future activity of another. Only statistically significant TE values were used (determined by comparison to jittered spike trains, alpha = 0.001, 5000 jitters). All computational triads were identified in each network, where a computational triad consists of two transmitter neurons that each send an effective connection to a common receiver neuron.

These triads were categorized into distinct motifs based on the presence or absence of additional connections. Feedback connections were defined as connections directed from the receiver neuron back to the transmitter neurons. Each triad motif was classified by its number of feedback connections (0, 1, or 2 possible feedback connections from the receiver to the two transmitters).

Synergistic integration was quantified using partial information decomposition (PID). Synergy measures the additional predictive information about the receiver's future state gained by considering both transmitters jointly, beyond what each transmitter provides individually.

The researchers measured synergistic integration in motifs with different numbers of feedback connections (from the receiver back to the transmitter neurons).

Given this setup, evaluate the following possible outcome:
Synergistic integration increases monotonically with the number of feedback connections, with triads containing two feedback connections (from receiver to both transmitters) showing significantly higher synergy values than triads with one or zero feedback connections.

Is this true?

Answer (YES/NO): NO